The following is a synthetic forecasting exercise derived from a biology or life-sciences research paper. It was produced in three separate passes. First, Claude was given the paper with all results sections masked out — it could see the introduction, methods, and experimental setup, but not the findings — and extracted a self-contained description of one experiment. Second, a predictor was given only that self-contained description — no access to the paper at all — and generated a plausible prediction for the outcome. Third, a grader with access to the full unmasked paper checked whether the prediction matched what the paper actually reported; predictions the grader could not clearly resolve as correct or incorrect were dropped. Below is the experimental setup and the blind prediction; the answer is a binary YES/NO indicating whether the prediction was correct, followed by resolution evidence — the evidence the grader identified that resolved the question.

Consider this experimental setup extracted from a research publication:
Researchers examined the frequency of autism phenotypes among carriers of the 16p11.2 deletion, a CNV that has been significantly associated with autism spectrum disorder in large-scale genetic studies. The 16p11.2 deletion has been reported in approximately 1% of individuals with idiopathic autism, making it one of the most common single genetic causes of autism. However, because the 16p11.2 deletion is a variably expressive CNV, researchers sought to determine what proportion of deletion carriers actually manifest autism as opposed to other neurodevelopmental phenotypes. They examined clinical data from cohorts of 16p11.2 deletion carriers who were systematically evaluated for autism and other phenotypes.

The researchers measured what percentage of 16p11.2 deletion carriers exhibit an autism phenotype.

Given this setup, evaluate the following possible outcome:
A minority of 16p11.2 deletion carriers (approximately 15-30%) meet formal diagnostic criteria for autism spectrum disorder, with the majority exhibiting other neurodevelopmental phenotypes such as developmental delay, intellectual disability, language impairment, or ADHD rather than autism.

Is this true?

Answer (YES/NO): YES